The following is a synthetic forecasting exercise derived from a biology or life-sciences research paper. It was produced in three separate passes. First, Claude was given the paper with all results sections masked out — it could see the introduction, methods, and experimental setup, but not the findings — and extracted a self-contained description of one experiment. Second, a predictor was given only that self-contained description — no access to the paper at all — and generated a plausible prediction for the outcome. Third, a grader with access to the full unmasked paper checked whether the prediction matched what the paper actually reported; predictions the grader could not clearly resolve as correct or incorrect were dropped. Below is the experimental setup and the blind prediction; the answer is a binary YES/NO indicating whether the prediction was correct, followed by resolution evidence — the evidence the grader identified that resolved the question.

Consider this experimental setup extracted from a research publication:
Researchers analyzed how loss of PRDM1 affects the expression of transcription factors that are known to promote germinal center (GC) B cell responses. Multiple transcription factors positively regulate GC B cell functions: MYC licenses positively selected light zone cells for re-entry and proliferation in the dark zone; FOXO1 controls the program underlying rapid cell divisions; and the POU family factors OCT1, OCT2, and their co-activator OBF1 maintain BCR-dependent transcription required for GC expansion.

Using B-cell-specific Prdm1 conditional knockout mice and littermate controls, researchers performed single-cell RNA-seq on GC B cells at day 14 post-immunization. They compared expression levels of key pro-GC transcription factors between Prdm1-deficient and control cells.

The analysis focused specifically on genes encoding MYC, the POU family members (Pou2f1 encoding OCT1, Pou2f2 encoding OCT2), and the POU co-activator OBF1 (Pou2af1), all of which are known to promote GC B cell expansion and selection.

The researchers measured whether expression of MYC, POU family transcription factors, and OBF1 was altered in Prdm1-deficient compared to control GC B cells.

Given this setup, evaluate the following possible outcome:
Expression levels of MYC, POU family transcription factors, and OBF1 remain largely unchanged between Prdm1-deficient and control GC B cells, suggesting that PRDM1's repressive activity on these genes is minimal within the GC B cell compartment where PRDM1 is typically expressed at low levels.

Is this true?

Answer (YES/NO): NO